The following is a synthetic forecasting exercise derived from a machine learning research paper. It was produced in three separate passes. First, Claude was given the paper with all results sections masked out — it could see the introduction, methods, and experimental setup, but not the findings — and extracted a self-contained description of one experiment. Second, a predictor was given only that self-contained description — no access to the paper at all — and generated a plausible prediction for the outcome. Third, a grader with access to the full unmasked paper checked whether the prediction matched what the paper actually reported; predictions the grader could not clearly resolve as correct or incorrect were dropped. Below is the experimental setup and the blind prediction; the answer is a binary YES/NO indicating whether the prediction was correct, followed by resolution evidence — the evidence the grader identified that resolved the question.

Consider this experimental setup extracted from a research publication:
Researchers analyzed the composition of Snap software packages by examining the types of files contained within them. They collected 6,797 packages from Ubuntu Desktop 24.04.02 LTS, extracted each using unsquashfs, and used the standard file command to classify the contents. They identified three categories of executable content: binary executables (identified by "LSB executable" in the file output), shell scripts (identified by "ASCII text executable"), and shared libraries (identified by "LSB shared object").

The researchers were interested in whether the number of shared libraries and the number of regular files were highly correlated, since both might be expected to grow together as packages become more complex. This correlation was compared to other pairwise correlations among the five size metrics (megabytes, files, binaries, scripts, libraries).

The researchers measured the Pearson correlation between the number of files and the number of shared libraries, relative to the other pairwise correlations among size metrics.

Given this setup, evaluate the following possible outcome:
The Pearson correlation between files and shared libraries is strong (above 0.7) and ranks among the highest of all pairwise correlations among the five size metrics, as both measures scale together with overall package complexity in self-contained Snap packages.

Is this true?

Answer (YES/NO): YES